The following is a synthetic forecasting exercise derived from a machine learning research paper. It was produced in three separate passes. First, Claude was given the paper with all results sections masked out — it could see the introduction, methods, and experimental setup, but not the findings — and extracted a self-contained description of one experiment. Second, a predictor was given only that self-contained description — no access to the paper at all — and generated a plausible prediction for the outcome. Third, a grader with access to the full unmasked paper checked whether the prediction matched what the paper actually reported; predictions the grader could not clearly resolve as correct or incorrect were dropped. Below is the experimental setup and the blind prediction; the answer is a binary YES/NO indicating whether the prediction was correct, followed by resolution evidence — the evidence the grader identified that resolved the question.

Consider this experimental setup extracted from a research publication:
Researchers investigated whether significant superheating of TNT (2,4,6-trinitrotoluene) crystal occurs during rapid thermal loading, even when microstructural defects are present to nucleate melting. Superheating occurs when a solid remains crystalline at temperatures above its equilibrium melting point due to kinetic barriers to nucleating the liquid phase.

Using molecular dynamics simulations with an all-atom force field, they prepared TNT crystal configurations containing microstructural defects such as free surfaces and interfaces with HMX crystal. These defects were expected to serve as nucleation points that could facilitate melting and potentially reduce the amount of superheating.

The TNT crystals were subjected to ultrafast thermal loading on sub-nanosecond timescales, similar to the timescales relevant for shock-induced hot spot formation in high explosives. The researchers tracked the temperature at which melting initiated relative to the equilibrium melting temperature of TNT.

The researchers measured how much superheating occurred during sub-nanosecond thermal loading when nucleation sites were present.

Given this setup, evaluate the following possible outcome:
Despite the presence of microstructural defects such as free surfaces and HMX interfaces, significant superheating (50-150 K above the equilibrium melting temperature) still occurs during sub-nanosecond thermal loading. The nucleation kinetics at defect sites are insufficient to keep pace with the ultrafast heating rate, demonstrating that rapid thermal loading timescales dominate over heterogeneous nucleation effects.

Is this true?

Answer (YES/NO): YES